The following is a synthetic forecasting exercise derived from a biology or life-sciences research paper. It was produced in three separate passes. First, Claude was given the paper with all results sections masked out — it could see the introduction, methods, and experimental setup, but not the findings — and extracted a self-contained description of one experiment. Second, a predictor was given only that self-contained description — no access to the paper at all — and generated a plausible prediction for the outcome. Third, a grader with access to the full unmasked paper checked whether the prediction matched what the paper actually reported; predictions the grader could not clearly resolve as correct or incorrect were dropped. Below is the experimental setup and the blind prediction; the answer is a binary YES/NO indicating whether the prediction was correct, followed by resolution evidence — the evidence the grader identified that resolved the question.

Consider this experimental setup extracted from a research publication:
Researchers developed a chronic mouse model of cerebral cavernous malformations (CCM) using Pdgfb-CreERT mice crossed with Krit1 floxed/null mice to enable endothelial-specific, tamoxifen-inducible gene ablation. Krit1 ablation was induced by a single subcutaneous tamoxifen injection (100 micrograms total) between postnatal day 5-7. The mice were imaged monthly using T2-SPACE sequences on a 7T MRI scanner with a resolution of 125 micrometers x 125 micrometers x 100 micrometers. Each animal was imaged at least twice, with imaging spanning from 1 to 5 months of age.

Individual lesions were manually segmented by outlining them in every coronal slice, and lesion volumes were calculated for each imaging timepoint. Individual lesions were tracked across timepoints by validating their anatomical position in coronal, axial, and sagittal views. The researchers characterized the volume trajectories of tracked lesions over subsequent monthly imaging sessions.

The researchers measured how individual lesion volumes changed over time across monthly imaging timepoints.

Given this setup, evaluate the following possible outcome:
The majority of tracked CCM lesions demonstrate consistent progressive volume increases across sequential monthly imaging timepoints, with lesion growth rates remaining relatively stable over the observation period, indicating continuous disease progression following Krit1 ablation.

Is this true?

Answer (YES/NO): NO